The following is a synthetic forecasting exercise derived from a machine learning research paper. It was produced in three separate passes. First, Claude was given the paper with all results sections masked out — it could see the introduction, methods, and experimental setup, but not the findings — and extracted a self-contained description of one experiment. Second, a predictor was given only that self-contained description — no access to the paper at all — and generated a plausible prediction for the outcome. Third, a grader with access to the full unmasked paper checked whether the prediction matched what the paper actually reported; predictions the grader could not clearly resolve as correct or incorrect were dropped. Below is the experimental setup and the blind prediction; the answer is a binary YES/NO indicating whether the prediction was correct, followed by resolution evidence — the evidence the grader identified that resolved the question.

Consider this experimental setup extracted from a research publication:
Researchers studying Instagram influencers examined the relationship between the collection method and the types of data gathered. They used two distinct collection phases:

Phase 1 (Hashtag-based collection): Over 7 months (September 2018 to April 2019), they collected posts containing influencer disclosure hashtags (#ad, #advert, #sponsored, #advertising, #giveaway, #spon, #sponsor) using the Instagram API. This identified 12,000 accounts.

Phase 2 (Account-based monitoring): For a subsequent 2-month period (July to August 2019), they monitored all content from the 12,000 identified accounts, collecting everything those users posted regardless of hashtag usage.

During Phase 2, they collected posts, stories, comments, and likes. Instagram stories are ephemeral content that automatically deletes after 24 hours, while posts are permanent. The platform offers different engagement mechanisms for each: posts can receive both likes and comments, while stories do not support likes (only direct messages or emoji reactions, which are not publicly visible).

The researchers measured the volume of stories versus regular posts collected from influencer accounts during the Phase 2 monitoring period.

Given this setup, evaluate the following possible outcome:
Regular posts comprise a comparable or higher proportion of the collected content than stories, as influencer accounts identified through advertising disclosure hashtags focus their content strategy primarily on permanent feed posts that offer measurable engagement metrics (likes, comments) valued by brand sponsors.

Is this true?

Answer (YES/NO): NO